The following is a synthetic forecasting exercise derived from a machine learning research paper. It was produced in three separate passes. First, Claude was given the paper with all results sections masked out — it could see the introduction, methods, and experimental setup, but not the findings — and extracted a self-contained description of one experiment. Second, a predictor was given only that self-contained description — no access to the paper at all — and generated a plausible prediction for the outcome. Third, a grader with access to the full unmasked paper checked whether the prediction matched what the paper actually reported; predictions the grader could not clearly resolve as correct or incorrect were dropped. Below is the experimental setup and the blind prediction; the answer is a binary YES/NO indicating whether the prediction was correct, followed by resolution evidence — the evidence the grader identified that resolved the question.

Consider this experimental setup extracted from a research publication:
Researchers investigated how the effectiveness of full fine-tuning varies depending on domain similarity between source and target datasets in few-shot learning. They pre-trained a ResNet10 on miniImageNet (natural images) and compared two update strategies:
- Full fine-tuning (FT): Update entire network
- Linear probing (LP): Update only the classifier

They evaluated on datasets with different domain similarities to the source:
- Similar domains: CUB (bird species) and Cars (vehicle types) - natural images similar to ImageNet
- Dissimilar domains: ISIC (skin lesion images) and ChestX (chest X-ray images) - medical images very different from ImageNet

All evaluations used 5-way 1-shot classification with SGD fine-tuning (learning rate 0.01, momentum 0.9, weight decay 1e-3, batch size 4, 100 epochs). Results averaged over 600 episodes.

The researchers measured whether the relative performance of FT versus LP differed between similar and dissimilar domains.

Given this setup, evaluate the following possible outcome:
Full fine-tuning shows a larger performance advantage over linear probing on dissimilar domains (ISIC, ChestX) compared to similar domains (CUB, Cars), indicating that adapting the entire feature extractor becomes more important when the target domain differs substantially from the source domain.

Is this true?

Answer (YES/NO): NO